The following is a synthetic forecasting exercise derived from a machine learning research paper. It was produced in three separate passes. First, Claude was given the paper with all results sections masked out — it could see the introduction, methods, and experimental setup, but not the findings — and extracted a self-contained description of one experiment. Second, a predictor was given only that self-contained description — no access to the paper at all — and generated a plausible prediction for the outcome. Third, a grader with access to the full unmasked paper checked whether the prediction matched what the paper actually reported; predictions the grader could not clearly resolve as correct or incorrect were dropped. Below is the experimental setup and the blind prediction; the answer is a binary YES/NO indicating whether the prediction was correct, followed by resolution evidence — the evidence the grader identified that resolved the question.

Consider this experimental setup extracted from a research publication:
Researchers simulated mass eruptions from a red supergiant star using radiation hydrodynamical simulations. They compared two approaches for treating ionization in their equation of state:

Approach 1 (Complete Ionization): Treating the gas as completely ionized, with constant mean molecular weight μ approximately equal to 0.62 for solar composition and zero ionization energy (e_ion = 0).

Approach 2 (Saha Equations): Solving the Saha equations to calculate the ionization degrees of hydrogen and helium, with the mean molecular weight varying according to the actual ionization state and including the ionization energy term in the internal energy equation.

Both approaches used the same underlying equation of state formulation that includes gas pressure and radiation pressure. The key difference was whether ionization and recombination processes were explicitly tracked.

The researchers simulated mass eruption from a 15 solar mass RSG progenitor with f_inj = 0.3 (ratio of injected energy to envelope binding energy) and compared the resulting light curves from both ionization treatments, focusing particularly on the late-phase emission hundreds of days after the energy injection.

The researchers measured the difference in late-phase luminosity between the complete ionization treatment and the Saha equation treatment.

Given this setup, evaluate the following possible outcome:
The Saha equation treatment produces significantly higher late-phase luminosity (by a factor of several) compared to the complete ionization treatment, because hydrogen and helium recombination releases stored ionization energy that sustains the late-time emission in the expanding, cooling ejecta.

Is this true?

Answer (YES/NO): YES